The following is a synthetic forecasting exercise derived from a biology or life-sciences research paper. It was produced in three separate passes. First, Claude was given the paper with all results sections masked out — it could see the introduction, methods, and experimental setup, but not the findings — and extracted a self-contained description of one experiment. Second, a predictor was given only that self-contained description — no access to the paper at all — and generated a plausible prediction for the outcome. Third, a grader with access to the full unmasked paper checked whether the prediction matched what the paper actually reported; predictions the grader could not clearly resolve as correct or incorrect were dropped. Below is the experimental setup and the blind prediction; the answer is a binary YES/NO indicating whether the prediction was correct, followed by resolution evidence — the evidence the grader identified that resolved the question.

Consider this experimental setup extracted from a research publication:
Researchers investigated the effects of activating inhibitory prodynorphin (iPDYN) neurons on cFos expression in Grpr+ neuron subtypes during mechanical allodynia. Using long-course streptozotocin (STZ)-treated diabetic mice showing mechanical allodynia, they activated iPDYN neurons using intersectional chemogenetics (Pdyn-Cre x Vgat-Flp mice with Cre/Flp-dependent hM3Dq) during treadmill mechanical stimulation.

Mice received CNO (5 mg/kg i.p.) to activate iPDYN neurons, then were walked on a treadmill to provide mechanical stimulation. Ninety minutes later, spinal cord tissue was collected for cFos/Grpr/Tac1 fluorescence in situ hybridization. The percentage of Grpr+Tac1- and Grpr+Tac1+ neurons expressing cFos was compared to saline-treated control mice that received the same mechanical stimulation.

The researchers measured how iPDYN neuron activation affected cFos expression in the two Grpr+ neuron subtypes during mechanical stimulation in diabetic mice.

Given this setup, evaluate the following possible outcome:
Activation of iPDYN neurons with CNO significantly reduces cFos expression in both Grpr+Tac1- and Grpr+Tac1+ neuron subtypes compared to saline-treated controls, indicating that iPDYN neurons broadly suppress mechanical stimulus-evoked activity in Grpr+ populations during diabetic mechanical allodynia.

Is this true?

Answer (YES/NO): YES